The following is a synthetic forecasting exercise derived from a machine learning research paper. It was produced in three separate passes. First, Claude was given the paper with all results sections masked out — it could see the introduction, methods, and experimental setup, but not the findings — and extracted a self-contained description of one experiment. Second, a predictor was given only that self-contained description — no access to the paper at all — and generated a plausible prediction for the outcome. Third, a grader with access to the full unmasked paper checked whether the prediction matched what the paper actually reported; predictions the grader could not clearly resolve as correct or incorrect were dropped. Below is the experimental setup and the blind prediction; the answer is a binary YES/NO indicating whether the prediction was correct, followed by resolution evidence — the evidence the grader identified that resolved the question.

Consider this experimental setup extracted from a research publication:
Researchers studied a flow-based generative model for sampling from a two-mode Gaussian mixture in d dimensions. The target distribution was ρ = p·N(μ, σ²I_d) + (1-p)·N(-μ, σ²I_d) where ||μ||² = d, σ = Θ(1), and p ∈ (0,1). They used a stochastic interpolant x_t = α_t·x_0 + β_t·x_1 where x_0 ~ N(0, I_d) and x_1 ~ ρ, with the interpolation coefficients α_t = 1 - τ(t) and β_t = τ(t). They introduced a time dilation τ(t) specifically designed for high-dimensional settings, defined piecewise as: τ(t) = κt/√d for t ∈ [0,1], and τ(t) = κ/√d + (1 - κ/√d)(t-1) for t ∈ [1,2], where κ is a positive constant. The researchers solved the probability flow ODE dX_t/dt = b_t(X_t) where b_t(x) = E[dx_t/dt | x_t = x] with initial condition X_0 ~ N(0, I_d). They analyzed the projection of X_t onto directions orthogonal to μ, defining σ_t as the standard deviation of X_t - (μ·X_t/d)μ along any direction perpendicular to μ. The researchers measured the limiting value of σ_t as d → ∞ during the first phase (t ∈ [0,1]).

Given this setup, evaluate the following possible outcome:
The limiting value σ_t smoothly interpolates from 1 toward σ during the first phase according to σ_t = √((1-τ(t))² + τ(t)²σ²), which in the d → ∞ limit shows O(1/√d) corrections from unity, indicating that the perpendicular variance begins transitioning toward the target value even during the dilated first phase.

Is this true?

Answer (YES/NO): NO